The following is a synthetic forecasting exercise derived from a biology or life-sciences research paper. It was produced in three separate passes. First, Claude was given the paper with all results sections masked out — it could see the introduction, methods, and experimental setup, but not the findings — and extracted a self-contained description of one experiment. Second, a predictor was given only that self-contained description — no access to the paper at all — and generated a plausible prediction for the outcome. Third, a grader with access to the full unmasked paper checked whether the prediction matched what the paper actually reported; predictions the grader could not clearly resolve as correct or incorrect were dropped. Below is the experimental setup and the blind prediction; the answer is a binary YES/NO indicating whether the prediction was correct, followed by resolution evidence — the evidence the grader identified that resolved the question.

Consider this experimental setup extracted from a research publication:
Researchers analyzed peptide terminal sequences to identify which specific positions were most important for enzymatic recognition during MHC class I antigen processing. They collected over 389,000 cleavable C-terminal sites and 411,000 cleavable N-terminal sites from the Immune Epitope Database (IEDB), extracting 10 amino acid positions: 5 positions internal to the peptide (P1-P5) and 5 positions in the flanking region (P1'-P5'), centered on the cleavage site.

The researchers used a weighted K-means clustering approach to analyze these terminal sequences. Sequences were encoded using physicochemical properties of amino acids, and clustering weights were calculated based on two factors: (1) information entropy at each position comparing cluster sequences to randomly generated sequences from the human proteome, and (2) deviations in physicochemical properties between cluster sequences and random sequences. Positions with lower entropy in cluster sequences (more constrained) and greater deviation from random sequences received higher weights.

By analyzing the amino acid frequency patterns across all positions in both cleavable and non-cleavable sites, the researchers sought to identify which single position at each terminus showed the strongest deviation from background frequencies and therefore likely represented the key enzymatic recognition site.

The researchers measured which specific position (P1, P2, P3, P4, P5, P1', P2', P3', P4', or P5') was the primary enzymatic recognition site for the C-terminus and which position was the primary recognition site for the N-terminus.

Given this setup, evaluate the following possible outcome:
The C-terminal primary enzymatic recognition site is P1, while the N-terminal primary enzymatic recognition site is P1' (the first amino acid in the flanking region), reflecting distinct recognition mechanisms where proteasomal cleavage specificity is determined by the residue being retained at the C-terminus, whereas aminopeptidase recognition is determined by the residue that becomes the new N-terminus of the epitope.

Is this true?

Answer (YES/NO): NO